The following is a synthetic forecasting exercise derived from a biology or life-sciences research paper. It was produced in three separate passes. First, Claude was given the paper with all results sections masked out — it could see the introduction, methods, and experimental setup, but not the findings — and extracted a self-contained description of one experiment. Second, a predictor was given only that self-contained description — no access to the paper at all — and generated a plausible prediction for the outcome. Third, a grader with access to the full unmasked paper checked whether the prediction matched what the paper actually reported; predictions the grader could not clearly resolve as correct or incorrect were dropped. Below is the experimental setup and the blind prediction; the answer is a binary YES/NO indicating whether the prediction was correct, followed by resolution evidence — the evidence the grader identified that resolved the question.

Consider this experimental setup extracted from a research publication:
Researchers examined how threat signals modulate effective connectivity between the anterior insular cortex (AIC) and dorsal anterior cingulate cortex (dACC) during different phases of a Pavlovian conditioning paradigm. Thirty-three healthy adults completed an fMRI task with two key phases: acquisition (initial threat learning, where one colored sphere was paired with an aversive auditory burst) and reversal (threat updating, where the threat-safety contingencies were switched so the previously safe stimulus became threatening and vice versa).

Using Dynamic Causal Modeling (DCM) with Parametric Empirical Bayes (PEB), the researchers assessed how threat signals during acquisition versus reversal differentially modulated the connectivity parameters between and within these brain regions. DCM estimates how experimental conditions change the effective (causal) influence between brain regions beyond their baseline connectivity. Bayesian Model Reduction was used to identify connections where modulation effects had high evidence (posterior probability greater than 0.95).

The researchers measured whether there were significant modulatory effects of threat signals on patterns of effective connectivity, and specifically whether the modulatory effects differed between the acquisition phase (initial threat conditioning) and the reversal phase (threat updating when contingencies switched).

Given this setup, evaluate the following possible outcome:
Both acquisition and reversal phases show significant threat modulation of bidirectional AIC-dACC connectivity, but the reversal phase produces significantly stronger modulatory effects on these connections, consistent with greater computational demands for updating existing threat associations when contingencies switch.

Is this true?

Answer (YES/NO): NO